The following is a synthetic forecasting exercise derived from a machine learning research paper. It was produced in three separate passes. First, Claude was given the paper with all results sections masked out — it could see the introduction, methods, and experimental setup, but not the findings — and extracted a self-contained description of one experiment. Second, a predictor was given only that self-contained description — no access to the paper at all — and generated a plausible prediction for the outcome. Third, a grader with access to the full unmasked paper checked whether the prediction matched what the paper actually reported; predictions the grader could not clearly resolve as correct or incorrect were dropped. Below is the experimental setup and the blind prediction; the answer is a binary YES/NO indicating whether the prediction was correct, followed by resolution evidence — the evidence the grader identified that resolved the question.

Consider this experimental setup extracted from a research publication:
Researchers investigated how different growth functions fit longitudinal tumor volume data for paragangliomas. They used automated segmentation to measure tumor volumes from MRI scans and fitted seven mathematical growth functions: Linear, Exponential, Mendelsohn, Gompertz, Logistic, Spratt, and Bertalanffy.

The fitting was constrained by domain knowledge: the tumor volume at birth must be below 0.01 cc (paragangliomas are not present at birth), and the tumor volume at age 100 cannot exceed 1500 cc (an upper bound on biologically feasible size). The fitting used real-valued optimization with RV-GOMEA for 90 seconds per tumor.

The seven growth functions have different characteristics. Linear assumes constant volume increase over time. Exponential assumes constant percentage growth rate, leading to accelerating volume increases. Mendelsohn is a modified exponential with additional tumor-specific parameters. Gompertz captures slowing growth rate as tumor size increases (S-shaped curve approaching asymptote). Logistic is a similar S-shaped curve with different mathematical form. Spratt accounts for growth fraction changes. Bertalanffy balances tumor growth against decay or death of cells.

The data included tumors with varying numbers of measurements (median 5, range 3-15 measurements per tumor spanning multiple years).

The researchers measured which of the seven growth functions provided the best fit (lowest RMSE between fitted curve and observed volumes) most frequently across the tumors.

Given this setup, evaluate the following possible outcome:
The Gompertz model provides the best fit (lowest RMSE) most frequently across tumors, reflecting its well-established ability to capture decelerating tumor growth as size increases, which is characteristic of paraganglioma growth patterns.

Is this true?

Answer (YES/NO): NO